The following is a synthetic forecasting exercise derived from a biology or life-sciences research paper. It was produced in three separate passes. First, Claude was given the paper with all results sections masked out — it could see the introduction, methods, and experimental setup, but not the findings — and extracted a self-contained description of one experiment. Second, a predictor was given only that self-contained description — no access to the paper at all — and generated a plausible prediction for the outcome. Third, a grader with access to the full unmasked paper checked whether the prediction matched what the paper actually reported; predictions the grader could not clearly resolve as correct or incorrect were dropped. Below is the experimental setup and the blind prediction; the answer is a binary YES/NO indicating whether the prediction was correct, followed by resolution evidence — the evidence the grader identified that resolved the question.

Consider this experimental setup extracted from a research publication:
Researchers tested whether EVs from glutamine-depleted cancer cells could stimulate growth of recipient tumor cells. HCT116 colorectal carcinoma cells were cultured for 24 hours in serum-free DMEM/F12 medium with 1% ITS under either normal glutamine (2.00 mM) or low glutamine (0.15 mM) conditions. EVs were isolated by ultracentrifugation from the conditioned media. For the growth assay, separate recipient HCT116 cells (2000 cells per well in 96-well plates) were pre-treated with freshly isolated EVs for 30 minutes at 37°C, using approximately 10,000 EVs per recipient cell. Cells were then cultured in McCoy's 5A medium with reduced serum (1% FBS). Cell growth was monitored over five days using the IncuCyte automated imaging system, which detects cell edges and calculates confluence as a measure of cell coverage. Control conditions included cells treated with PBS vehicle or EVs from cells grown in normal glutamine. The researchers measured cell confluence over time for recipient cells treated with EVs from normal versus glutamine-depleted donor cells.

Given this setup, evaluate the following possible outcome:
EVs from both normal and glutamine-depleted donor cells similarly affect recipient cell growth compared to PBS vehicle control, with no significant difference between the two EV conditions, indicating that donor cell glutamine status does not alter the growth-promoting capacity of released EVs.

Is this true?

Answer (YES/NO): NO